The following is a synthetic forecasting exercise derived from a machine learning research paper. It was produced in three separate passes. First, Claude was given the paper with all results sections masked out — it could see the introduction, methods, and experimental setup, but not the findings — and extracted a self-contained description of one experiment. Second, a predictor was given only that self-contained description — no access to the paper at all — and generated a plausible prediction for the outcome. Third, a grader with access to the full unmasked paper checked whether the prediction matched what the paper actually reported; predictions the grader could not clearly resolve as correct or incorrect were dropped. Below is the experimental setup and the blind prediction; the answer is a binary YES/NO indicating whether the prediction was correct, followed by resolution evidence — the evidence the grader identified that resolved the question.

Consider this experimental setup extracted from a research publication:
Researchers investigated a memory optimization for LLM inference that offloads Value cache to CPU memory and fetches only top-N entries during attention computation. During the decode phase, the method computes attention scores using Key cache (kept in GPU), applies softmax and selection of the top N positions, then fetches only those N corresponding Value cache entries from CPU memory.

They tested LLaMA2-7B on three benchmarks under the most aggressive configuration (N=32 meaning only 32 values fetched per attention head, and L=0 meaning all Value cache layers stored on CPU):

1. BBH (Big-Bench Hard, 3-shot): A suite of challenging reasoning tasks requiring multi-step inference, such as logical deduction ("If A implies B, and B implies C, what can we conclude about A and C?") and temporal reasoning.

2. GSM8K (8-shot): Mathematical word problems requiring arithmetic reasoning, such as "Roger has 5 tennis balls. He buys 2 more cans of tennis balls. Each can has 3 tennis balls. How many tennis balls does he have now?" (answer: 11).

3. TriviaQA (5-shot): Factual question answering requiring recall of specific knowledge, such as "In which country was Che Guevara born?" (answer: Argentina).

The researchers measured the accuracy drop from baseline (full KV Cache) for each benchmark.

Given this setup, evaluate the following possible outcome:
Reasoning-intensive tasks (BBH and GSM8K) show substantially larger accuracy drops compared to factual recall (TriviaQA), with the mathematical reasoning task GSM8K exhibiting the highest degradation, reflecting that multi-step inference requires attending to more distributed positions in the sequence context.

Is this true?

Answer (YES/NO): YES